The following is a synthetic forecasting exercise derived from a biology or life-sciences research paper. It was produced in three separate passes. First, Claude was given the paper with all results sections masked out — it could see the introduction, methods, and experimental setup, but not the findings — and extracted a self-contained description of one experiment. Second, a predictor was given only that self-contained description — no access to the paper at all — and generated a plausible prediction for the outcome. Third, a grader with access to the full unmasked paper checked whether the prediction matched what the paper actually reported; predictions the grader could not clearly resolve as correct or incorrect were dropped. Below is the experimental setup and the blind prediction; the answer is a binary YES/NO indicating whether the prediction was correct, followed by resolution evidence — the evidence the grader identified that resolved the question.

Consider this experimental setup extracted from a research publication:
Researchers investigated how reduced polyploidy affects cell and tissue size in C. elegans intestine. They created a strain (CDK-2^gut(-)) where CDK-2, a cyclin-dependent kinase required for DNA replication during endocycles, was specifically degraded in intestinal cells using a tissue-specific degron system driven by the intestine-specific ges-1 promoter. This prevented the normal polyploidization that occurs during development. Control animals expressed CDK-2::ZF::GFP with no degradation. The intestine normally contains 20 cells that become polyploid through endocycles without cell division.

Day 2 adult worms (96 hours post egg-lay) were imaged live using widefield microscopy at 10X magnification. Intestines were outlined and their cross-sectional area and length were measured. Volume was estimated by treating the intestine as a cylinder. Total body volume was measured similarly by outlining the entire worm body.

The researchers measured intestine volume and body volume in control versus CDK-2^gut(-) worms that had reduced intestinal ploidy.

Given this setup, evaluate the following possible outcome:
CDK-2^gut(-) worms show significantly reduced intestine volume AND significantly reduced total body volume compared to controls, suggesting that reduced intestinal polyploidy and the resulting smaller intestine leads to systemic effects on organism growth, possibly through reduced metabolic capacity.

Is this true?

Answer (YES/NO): NO